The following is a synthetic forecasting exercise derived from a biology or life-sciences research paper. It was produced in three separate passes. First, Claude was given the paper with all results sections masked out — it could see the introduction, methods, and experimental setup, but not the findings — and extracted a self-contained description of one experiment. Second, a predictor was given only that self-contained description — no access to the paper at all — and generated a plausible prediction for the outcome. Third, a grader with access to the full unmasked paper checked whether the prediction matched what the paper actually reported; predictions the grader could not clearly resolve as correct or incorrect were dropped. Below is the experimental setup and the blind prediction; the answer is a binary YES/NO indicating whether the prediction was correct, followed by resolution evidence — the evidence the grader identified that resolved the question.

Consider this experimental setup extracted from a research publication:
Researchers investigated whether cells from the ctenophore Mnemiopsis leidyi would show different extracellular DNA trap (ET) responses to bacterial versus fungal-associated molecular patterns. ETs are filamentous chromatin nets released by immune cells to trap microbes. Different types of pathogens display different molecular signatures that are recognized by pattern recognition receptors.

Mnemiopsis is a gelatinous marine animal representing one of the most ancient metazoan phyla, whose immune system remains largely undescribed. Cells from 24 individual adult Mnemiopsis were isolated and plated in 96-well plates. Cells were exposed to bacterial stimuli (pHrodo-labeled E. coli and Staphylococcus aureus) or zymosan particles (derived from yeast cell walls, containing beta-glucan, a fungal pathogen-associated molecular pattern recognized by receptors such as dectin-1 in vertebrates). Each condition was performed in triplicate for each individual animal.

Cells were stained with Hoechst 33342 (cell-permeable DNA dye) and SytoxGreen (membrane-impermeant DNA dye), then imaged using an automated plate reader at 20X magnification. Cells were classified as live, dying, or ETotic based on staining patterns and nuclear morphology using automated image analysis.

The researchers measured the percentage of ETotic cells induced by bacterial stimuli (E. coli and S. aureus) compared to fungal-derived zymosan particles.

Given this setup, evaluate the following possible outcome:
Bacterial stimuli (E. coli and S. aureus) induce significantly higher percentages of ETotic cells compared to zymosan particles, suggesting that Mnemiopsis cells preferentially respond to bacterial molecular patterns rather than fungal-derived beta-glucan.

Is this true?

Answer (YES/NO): NO